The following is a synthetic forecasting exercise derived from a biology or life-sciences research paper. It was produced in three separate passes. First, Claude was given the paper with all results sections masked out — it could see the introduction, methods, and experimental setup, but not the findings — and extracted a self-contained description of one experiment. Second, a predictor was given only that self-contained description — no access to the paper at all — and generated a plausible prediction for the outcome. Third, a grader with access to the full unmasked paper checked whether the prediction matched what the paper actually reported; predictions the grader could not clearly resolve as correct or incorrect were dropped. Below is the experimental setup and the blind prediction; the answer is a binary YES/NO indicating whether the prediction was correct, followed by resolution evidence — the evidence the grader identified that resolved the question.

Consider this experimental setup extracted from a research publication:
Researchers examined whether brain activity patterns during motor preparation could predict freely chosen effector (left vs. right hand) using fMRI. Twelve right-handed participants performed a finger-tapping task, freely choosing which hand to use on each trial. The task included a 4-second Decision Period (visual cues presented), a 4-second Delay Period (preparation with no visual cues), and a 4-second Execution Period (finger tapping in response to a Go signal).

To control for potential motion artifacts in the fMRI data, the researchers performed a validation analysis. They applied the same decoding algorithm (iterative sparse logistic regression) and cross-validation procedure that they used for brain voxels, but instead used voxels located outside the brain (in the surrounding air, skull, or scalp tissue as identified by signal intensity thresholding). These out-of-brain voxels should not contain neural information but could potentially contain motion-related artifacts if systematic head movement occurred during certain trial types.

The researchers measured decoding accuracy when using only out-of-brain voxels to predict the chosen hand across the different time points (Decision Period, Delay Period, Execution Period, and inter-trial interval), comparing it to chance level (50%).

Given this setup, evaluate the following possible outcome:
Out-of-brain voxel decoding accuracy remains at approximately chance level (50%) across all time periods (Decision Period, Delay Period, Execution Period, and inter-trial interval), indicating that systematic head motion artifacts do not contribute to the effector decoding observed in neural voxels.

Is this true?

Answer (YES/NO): NO